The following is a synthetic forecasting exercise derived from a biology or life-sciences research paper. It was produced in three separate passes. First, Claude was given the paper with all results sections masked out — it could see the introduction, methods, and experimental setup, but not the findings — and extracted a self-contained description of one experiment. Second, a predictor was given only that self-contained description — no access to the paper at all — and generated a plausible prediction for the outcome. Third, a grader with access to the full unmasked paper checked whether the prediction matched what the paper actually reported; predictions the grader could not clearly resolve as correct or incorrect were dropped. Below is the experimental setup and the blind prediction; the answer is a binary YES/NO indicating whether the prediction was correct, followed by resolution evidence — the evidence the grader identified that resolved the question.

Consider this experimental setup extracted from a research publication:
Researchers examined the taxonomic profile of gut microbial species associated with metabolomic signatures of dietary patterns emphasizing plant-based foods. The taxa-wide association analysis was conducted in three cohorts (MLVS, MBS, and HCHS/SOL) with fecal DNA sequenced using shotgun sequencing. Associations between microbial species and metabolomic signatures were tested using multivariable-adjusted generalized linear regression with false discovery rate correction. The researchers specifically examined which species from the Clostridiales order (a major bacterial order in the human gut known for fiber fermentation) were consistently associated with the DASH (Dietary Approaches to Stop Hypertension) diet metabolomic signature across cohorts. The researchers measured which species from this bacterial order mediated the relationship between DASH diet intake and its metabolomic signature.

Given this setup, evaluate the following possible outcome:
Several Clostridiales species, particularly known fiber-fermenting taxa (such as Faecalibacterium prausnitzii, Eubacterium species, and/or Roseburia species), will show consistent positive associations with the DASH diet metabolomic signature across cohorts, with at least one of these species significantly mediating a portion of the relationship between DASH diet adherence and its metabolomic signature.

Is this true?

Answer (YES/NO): YES